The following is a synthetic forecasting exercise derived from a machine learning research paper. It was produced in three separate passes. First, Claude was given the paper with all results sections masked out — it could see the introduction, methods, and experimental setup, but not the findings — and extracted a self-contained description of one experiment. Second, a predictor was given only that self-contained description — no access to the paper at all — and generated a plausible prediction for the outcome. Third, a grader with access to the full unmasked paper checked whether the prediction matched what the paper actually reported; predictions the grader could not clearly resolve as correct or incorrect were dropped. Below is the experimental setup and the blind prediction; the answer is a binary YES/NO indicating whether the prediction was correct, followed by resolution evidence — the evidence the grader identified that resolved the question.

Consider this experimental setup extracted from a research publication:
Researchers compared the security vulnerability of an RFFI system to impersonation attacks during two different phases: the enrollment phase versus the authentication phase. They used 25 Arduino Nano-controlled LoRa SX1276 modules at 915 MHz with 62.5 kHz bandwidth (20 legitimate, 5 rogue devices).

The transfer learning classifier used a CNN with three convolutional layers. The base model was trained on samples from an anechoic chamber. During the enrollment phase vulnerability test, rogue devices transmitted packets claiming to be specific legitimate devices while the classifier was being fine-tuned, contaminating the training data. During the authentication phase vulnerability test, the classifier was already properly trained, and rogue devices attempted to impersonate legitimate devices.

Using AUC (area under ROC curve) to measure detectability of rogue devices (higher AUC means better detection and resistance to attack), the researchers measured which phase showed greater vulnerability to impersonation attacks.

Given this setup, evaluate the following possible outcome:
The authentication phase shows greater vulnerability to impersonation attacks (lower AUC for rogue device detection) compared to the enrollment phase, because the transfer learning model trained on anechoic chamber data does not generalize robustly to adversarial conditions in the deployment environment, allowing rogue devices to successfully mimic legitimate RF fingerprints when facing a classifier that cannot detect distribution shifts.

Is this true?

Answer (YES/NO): NO